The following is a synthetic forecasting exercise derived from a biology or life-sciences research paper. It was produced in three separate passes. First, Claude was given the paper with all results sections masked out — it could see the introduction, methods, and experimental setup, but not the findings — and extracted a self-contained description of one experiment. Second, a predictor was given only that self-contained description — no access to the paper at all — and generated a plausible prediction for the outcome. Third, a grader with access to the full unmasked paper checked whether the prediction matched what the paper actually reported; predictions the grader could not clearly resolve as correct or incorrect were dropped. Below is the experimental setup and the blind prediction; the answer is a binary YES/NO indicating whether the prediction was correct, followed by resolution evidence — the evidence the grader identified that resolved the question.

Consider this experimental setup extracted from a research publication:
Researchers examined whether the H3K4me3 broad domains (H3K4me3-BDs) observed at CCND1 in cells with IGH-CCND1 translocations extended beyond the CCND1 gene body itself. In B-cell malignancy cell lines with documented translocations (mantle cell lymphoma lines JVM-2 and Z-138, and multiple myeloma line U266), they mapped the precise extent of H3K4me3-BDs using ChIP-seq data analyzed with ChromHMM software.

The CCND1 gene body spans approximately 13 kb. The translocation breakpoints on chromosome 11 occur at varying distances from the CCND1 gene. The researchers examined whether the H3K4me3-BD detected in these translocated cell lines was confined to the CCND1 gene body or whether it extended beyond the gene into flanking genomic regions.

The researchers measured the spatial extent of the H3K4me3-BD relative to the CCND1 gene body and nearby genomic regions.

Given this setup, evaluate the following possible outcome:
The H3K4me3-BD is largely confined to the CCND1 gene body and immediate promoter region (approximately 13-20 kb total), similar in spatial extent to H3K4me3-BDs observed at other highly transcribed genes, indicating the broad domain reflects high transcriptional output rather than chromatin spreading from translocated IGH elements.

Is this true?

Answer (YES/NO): NO